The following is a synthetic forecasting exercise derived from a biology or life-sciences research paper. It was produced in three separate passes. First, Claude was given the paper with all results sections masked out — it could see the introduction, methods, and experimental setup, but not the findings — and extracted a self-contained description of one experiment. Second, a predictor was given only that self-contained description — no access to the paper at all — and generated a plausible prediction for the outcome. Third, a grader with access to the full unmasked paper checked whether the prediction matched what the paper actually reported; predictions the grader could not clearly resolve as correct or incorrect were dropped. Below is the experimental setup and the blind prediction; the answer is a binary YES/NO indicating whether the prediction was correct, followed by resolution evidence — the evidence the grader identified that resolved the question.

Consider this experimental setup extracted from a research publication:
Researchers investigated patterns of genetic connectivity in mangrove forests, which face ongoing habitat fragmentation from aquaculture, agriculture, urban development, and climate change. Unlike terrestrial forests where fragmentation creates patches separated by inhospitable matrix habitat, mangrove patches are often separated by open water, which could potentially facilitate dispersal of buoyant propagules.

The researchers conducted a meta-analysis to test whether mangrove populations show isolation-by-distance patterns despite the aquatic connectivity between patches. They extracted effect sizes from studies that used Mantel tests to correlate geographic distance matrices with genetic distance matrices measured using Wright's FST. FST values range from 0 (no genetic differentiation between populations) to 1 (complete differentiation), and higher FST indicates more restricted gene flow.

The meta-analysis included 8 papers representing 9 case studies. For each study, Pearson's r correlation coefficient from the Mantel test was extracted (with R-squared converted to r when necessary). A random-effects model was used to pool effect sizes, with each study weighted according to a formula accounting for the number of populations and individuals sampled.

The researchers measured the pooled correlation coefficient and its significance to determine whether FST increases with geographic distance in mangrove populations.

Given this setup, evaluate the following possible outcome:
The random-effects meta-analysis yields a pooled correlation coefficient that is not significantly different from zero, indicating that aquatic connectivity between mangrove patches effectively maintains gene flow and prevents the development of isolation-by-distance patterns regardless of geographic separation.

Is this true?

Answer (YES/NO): NO